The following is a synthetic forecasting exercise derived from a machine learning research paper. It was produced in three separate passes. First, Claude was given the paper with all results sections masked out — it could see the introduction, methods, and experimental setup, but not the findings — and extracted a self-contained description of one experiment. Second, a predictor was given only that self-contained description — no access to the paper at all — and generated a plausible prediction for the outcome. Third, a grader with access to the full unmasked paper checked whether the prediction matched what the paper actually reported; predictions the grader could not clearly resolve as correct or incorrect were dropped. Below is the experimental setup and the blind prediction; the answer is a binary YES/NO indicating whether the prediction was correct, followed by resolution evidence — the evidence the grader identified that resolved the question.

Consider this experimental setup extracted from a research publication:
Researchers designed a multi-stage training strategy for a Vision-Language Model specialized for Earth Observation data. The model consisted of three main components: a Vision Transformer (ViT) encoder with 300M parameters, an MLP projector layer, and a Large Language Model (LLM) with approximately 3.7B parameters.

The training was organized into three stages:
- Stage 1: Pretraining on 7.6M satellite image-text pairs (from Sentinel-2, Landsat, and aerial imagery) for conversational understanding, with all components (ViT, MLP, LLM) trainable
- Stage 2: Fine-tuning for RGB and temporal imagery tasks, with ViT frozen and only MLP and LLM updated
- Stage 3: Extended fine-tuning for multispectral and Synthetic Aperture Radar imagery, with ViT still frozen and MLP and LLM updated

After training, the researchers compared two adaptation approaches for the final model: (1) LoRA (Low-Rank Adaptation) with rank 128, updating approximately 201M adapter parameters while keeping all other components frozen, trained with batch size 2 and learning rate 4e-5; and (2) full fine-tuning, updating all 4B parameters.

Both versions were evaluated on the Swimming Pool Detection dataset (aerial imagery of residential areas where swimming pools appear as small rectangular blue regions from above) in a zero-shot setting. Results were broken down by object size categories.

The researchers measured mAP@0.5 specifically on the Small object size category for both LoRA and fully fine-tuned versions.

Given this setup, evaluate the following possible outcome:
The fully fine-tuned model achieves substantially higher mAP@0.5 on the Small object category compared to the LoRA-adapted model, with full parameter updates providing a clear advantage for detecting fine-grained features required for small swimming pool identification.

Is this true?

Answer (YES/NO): NO